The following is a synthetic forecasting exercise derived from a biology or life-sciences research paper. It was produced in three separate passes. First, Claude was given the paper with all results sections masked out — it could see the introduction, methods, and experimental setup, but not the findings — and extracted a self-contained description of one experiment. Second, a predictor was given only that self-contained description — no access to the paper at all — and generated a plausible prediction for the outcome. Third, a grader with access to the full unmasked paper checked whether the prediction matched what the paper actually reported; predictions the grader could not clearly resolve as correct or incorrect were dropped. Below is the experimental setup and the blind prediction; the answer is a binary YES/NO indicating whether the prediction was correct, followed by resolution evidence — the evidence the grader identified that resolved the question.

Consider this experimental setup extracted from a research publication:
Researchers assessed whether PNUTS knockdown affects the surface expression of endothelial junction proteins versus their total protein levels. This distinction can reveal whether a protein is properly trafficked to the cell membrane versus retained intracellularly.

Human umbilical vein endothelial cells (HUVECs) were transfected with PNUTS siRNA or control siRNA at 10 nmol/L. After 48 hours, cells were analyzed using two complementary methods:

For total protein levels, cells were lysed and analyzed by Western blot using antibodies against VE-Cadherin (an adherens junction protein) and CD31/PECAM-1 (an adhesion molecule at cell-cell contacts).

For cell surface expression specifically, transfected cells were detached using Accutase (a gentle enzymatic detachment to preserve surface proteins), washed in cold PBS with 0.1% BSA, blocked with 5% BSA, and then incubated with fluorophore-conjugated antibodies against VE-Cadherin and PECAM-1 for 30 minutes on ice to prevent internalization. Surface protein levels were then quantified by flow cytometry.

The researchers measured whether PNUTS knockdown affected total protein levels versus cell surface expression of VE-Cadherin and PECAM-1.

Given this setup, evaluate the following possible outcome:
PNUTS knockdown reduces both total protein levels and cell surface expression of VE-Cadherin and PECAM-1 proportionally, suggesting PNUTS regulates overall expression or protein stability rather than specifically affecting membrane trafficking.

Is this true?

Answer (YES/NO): NO